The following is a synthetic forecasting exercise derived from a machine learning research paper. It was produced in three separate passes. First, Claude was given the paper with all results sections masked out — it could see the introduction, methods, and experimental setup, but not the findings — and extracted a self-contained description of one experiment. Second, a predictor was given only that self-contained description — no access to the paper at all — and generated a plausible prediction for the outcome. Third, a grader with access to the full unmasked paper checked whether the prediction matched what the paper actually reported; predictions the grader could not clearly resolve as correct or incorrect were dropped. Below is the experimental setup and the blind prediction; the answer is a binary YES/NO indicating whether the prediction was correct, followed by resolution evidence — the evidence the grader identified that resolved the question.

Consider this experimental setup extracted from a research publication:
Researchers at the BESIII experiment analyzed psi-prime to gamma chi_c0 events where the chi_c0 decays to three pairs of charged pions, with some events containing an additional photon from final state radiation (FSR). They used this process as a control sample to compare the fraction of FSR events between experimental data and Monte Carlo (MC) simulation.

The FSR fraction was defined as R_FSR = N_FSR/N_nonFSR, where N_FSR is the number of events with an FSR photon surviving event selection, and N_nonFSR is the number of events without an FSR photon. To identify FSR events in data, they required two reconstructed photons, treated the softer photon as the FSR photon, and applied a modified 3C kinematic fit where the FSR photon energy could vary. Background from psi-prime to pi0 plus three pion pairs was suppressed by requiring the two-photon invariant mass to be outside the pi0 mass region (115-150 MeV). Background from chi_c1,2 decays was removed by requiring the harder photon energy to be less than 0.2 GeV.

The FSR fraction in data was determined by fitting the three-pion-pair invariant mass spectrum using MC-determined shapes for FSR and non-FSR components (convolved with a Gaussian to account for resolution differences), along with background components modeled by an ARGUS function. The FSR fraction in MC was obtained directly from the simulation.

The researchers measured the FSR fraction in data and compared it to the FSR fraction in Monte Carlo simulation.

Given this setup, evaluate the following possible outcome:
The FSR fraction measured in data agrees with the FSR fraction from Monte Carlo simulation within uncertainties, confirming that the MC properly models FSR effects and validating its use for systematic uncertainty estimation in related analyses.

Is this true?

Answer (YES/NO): NO